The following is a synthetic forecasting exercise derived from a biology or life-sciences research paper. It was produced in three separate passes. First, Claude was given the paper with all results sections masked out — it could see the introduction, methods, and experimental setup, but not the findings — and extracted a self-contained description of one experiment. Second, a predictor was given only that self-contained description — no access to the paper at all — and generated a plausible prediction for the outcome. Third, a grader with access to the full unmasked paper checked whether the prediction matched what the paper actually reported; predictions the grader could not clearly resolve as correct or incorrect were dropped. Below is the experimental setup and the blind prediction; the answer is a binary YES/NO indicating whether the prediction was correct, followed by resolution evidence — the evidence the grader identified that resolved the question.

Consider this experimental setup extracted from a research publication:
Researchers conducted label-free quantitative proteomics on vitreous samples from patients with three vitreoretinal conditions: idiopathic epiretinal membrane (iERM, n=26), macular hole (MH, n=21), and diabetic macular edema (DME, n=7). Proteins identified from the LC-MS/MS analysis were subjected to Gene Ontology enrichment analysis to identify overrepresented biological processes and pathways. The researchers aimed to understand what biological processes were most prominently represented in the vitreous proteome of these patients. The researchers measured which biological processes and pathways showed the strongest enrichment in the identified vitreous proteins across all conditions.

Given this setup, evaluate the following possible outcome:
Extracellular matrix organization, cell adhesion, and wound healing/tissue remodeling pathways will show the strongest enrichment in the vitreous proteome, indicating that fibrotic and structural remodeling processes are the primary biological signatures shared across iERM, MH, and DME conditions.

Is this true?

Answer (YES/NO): NO